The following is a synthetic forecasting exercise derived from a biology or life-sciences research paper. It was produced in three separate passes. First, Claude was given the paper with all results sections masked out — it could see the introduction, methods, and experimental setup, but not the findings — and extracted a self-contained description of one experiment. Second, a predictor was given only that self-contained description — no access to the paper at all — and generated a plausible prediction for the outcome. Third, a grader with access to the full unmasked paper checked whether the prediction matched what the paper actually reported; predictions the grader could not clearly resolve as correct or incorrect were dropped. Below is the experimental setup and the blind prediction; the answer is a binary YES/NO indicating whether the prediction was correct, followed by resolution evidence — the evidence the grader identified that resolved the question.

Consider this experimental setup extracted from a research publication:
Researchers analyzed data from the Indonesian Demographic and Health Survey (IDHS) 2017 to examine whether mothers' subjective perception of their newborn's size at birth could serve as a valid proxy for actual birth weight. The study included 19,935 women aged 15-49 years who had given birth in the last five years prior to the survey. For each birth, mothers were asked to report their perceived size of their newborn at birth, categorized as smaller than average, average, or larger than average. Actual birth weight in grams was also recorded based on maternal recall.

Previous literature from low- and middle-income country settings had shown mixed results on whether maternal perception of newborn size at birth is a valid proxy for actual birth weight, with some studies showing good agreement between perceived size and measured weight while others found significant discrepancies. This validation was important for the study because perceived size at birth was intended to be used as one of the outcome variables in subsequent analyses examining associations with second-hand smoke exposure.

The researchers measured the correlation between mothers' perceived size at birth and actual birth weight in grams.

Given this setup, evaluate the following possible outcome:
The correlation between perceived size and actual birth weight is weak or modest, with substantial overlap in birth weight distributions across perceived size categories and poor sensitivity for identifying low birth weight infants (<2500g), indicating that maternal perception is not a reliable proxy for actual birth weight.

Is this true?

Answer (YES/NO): NO